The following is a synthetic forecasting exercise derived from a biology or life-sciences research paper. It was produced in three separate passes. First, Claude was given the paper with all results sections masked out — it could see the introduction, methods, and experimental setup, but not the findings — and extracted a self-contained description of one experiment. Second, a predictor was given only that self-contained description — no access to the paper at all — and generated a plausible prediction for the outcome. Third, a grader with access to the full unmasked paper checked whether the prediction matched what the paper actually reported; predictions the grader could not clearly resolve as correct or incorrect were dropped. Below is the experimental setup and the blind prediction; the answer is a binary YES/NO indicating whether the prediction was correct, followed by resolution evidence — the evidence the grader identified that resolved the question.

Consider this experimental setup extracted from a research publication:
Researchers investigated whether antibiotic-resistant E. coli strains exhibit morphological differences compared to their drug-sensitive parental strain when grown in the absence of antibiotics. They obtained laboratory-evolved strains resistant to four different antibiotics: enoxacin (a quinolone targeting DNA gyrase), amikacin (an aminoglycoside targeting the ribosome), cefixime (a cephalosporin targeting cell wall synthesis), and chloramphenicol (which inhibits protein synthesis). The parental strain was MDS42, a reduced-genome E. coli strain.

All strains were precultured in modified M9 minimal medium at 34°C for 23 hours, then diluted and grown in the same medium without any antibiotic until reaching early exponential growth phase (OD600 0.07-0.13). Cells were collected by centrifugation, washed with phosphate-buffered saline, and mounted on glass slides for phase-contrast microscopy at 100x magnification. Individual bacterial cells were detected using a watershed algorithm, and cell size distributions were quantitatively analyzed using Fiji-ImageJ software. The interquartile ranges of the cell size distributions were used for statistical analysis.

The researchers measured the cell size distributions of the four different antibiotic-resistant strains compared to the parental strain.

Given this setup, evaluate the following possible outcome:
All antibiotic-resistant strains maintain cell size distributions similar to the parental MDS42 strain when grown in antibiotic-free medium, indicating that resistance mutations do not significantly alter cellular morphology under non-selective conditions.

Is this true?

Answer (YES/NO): NO